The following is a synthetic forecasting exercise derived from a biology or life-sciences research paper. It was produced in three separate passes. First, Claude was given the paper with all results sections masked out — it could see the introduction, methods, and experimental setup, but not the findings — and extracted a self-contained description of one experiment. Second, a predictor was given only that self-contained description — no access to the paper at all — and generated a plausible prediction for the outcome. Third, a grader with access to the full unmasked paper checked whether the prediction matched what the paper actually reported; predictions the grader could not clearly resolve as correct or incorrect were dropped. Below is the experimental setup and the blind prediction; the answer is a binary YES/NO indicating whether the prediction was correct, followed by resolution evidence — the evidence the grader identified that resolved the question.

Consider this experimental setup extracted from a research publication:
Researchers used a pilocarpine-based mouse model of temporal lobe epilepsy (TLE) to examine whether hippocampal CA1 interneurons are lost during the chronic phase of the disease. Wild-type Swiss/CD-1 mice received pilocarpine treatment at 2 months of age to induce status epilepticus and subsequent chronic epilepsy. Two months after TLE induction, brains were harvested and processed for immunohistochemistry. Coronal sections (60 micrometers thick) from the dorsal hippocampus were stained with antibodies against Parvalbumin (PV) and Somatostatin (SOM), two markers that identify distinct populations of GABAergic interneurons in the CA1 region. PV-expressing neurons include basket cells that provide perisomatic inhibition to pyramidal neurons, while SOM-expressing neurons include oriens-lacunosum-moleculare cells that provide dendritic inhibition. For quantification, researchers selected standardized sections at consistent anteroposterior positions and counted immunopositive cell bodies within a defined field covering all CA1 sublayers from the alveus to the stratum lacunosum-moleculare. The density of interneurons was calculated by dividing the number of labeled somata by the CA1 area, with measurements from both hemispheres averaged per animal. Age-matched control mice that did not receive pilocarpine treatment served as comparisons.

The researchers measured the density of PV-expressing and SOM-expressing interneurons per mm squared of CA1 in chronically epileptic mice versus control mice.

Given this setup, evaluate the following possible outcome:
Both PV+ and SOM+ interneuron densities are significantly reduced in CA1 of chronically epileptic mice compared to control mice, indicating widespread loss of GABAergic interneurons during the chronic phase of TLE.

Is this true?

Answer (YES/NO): NO